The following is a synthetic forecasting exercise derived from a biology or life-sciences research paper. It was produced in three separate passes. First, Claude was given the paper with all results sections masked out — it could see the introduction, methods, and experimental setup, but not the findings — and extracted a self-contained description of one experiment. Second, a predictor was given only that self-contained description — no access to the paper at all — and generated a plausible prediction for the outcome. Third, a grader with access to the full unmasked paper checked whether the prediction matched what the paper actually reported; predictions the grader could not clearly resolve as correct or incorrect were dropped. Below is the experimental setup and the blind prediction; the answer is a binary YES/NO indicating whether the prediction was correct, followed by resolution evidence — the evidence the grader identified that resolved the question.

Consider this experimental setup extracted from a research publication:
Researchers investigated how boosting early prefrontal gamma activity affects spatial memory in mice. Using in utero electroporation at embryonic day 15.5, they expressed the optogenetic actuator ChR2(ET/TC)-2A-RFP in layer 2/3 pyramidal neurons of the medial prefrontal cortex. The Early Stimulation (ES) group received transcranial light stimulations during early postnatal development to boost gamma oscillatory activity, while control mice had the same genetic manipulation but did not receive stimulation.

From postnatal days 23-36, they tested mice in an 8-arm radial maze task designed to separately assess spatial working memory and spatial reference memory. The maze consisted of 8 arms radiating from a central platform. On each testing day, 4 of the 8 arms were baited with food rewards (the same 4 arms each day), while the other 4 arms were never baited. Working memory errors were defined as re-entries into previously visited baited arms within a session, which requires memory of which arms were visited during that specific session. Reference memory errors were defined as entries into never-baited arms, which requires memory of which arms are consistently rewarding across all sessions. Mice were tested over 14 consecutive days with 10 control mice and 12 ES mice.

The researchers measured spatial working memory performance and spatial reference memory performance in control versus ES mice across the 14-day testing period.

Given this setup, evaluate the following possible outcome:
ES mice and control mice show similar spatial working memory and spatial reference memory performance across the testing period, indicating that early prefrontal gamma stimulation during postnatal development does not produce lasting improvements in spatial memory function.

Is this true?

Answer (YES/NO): NO